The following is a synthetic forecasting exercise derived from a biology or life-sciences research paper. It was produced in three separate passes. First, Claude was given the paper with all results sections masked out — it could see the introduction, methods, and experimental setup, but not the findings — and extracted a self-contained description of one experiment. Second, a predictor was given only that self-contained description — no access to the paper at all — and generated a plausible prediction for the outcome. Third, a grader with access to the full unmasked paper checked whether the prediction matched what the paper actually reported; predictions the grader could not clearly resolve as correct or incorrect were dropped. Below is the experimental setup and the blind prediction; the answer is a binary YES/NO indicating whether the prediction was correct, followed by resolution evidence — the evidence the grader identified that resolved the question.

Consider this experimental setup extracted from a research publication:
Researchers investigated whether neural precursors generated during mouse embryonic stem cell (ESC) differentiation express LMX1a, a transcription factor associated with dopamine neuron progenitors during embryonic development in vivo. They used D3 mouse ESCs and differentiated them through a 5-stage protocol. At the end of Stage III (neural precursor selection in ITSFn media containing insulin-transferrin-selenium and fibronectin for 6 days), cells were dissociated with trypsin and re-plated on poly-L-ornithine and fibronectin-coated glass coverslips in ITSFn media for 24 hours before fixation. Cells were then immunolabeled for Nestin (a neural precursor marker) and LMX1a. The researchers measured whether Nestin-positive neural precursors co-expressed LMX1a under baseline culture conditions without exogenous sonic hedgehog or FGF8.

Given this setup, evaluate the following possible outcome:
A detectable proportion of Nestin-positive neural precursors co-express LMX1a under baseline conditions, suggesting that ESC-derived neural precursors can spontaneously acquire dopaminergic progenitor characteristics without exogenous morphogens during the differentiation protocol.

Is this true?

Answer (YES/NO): YES